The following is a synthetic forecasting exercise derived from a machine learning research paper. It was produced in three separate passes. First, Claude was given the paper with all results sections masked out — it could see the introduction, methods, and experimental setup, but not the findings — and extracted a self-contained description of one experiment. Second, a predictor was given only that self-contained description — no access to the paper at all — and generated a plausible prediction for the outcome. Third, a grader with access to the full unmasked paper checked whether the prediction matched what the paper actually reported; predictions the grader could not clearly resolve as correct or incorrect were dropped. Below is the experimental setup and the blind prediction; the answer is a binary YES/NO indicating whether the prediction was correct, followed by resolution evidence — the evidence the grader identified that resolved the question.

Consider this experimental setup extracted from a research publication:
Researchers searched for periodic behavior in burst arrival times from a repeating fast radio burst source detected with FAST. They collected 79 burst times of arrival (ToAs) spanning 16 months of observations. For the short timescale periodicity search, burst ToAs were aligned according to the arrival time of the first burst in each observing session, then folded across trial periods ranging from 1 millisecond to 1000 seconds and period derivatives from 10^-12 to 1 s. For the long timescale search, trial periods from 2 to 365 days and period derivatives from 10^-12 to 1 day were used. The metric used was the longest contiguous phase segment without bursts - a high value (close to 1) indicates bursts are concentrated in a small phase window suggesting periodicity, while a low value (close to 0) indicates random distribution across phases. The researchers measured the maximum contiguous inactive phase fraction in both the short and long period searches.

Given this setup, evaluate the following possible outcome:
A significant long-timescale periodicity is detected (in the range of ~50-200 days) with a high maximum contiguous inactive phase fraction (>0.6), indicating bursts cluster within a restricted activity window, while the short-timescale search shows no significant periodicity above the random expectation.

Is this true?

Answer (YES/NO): NO